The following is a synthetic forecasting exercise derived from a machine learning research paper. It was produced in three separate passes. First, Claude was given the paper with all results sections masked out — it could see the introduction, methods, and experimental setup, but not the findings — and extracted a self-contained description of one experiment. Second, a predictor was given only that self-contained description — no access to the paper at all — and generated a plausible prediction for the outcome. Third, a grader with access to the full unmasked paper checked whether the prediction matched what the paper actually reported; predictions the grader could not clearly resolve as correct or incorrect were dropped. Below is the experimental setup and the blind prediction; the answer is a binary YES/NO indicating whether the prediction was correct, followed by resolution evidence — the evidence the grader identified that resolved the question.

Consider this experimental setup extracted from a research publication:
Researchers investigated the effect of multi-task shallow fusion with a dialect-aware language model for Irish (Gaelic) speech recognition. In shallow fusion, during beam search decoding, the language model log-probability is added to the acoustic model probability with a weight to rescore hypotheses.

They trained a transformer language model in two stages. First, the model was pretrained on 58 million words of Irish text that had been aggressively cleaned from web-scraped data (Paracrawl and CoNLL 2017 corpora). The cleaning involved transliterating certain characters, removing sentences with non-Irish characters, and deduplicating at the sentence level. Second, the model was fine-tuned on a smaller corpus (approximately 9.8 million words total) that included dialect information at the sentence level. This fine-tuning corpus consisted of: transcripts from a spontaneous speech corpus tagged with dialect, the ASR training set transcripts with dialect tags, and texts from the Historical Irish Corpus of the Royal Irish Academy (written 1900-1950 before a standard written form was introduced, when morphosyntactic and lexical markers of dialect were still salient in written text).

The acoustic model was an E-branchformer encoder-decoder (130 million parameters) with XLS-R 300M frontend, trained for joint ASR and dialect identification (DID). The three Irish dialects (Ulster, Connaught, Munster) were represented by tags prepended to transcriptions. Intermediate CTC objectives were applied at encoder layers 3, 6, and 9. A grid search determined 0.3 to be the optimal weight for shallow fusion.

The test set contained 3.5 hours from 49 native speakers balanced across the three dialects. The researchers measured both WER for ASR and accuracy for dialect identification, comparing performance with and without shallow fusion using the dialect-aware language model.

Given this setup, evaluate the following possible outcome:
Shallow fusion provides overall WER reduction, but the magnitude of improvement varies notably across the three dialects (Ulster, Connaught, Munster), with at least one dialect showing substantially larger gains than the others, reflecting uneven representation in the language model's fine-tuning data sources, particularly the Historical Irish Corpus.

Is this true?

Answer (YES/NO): NO